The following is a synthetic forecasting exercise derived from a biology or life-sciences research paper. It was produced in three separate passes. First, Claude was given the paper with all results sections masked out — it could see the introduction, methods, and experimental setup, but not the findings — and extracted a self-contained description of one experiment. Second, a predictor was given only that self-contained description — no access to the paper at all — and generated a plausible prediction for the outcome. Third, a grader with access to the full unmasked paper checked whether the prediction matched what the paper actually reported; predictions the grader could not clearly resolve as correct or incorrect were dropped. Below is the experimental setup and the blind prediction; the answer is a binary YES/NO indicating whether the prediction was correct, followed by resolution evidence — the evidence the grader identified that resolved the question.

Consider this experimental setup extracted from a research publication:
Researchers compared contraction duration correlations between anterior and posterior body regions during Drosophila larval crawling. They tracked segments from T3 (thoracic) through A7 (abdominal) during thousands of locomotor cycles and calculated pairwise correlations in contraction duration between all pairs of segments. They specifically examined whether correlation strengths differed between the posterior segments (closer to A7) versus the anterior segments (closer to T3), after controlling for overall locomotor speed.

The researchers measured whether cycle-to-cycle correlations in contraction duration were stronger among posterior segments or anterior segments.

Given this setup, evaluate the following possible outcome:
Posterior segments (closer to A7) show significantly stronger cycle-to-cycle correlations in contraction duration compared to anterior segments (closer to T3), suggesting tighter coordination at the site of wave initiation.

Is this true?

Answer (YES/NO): YES